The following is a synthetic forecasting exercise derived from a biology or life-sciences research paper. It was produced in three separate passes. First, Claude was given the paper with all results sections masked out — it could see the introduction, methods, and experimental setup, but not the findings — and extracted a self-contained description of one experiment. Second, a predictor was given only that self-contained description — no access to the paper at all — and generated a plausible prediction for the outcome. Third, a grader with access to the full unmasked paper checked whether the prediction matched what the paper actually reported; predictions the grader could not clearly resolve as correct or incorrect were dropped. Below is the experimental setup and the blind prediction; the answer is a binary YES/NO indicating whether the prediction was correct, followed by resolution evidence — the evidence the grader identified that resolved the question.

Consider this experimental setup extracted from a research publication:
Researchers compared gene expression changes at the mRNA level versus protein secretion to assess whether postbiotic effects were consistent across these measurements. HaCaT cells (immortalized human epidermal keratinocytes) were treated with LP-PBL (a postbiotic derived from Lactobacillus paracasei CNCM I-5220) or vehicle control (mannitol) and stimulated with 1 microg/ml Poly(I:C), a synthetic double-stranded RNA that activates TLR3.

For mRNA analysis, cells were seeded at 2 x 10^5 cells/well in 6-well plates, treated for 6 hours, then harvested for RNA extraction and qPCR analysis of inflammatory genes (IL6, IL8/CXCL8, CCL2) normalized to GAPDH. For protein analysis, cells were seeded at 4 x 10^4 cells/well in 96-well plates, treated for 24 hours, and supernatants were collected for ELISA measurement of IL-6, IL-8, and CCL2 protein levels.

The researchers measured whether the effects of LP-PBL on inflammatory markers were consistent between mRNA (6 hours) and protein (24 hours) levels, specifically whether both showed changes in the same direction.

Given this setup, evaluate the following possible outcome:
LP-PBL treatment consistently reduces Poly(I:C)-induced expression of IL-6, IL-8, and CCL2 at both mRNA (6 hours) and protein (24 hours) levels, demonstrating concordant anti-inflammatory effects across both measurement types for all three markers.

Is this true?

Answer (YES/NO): YES